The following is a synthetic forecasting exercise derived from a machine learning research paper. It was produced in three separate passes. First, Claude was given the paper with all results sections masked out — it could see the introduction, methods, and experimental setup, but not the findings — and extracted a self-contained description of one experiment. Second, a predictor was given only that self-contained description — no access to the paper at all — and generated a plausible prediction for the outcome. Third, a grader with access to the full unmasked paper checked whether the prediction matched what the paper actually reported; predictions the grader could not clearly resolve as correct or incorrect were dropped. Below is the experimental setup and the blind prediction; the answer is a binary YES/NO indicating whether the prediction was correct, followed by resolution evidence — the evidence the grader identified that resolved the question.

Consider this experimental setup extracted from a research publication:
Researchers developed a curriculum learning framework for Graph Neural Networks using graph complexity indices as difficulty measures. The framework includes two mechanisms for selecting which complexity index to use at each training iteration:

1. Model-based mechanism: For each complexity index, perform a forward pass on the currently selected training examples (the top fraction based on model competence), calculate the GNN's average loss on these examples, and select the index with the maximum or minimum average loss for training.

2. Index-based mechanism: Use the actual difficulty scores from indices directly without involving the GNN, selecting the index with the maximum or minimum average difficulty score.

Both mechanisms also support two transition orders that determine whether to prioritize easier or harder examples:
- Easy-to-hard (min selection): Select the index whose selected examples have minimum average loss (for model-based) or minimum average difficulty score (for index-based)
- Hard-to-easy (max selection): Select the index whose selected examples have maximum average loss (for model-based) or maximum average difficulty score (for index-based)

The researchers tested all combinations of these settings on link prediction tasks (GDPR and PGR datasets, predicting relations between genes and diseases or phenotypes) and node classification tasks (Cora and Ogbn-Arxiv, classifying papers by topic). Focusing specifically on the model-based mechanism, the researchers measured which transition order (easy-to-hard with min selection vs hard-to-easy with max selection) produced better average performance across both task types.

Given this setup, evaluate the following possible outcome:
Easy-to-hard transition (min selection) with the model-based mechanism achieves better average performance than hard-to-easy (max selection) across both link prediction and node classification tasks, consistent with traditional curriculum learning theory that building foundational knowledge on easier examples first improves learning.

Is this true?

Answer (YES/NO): NO